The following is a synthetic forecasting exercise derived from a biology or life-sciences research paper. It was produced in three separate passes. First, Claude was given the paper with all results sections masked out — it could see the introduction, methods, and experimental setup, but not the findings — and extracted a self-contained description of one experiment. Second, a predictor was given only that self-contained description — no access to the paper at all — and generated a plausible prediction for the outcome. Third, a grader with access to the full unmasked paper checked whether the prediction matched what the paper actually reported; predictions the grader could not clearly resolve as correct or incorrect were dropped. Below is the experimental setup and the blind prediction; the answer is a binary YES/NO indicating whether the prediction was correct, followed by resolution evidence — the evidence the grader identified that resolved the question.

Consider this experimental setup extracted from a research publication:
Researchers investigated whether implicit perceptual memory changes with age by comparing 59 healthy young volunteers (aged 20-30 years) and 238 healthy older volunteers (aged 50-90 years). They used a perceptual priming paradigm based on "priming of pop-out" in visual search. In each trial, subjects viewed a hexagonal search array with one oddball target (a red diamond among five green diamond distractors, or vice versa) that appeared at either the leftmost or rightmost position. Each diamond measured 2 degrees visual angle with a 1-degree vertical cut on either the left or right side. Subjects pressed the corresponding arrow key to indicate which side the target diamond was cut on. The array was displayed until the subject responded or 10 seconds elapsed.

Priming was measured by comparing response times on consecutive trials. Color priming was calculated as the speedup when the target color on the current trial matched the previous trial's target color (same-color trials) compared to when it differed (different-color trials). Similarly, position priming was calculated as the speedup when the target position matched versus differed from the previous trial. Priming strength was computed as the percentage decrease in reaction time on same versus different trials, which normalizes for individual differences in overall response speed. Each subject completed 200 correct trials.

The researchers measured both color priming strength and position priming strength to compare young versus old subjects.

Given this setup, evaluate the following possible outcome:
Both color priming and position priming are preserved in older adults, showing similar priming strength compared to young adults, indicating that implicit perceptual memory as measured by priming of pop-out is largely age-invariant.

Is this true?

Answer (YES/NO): NO